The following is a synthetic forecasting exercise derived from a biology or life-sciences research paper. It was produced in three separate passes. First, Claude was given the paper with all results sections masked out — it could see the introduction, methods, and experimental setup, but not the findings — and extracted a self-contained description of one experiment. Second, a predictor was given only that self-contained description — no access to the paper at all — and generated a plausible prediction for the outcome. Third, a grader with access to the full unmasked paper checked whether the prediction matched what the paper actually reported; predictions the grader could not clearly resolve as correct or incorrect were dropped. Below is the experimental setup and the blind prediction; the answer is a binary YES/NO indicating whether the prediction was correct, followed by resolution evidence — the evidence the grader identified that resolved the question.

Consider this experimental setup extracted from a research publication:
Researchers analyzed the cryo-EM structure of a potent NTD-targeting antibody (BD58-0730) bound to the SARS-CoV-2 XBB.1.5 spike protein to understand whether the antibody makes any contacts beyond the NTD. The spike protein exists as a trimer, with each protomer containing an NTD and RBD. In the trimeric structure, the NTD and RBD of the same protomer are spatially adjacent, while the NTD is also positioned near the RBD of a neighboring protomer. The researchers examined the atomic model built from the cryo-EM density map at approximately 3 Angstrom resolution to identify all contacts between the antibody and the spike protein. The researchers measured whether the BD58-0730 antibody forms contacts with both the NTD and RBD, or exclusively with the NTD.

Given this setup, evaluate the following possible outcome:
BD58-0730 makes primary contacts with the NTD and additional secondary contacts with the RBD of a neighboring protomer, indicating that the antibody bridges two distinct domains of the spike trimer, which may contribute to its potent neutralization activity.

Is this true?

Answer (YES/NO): NO